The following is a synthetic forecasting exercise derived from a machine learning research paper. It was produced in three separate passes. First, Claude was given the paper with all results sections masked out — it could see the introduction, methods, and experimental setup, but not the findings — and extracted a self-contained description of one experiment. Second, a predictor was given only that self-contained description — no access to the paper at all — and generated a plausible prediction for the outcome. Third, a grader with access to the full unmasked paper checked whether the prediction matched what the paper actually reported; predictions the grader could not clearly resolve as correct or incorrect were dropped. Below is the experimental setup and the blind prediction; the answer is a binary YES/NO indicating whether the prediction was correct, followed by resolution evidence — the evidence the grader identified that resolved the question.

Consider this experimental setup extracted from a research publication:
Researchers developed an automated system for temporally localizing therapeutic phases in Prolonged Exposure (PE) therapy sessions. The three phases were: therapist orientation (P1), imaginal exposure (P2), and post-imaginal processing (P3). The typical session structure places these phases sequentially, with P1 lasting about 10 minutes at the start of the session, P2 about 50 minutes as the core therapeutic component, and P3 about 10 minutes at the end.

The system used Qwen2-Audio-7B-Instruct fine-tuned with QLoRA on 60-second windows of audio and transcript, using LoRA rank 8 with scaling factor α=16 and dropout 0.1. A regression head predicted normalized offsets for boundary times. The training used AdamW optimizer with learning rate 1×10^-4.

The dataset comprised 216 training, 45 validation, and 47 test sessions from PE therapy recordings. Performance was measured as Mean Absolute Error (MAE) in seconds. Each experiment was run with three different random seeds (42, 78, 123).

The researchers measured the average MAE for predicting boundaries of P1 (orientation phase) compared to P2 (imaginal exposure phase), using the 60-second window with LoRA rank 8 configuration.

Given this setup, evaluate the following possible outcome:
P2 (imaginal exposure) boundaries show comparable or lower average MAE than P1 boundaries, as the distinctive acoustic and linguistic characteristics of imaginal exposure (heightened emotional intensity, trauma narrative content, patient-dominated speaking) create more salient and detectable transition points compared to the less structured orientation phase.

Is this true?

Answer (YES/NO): YES